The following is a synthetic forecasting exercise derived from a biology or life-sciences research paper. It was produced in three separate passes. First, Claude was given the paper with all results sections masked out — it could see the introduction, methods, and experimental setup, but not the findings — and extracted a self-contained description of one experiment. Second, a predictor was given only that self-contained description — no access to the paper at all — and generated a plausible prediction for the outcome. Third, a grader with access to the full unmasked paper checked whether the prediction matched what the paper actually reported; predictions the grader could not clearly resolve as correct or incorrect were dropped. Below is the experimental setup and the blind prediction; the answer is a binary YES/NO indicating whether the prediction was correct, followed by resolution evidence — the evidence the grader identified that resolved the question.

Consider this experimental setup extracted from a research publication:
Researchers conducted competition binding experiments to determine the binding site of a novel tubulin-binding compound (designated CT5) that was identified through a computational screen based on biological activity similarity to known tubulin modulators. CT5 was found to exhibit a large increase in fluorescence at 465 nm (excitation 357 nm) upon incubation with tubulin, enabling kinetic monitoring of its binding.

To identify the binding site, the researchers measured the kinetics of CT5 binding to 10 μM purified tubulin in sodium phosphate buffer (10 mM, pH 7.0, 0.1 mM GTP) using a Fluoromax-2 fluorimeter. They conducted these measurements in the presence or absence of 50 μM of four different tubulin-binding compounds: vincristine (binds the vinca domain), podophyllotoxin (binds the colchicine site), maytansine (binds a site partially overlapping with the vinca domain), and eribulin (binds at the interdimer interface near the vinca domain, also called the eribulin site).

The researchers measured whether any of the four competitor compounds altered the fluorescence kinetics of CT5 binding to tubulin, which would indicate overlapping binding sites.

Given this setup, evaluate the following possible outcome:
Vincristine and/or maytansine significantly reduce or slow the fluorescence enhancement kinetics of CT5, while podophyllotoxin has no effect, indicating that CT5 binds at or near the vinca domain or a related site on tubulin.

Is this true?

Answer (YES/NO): NO